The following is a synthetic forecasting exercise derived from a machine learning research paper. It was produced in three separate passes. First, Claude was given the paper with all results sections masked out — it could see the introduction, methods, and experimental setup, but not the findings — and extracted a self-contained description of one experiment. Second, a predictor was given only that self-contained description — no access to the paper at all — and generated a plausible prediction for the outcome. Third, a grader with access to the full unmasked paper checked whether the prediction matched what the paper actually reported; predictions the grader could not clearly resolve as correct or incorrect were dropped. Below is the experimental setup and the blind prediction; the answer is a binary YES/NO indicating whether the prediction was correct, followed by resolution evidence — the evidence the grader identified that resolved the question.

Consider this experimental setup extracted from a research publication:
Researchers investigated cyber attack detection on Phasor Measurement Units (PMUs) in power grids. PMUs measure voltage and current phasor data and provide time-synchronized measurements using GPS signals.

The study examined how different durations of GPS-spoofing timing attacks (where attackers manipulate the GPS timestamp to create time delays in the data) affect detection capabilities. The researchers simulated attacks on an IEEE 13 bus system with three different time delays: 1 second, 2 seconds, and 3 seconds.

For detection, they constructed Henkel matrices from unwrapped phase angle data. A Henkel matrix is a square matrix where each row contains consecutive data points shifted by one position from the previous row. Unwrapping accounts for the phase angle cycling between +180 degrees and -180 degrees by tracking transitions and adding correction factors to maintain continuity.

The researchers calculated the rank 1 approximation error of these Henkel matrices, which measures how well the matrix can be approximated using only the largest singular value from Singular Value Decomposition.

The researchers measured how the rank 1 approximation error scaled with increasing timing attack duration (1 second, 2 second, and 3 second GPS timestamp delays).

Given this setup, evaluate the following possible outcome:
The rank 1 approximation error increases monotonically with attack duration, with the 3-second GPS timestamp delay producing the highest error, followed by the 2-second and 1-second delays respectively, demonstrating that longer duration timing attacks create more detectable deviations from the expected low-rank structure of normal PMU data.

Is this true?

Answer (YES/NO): YES